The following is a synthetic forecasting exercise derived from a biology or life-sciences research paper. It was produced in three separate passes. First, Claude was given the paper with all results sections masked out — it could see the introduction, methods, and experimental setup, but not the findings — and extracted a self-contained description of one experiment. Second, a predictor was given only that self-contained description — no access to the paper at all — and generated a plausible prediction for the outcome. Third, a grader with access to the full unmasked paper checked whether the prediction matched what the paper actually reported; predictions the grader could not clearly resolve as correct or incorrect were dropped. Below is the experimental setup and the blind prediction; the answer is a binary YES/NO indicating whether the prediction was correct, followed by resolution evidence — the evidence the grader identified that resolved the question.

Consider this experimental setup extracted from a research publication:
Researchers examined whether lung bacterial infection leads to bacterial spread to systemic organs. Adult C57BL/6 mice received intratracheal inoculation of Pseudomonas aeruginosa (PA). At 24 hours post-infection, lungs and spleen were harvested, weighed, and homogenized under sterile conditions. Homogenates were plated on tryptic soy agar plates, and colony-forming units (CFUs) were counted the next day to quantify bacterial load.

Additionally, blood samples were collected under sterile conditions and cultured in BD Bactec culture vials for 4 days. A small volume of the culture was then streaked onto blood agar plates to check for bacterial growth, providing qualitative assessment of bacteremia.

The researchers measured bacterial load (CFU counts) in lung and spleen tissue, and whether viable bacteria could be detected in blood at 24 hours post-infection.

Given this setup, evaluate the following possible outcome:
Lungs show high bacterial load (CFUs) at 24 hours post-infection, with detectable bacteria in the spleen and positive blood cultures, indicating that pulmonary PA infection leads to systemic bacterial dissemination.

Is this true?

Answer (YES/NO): YES